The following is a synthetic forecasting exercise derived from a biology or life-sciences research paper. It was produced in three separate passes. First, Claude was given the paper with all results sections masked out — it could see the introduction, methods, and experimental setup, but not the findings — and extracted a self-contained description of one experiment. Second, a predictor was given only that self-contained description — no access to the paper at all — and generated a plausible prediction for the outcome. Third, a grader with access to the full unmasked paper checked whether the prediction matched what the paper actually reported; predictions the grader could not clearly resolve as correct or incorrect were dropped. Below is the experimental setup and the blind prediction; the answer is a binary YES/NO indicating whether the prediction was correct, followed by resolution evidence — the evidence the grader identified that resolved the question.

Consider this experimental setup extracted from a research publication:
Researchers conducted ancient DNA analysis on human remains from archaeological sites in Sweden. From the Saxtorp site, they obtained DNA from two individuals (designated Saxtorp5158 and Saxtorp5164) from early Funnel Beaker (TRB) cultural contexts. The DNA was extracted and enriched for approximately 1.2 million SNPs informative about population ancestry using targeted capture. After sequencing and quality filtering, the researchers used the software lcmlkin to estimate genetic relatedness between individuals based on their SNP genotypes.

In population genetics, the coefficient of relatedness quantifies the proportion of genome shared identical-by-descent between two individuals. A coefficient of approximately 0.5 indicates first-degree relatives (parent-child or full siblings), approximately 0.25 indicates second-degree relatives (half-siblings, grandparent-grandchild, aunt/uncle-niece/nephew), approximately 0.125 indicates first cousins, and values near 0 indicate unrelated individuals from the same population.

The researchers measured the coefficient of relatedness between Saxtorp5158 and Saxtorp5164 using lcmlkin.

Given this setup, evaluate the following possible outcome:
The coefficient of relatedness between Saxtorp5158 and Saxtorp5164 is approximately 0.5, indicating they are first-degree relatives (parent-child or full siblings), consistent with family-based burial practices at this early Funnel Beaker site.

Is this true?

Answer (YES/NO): YES